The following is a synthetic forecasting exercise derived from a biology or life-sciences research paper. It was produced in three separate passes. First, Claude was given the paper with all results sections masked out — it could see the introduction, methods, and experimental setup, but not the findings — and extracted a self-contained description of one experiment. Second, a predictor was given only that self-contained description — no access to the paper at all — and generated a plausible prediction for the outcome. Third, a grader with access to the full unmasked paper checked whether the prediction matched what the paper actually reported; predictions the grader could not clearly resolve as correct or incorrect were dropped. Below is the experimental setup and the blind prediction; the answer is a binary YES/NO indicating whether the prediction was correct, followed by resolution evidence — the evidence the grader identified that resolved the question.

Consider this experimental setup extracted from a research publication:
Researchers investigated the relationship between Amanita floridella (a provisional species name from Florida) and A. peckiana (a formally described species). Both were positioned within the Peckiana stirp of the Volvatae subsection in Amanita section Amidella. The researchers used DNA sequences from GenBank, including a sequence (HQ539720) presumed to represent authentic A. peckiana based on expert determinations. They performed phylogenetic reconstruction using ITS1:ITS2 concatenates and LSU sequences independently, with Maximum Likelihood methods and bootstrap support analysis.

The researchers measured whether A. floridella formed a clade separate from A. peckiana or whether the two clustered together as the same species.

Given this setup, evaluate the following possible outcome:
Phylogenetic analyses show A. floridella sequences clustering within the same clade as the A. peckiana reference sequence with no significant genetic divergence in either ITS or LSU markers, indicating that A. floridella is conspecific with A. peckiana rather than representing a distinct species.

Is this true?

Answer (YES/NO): YES